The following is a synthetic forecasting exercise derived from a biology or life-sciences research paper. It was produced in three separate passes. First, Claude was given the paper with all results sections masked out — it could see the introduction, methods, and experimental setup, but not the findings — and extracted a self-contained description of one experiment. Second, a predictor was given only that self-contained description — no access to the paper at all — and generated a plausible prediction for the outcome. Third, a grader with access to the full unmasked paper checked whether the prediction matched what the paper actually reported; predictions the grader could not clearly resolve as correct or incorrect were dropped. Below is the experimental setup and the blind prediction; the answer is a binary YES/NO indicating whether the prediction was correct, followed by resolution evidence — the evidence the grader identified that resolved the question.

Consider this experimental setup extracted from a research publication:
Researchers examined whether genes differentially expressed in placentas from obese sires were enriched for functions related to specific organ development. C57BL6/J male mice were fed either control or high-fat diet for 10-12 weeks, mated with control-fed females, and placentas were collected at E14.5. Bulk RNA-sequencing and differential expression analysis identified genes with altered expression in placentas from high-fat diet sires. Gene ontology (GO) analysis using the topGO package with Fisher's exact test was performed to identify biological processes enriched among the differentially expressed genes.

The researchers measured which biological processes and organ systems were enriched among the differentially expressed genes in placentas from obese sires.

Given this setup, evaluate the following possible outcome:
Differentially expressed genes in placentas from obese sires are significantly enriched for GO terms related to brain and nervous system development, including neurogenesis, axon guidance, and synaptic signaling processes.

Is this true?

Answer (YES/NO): YES